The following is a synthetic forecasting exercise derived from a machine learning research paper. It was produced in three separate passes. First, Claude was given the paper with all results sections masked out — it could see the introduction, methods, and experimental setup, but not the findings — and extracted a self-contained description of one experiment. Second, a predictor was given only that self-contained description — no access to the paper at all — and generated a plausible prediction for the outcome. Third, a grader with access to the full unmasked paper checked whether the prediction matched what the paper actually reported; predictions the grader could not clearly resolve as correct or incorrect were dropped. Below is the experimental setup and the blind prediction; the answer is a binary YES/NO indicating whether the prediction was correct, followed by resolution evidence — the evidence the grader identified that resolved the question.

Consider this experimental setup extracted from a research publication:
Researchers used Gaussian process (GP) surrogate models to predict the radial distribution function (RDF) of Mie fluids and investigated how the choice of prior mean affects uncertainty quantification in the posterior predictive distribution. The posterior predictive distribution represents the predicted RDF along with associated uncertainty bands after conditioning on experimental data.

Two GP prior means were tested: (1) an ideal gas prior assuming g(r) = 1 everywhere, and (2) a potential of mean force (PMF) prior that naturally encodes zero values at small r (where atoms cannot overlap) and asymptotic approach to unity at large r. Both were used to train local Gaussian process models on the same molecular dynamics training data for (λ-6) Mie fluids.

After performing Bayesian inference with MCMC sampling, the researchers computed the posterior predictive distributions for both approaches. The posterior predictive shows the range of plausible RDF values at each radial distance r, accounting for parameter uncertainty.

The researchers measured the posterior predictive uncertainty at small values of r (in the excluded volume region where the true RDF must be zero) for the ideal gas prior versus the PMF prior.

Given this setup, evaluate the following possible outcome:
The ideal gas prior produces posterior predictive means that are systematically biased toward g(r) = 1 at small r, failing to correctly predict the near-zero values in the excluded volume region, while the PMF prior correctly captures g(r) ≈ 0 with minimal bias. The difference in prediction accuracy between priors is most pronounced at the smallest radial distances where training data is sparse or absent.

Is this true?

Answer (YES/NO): NO